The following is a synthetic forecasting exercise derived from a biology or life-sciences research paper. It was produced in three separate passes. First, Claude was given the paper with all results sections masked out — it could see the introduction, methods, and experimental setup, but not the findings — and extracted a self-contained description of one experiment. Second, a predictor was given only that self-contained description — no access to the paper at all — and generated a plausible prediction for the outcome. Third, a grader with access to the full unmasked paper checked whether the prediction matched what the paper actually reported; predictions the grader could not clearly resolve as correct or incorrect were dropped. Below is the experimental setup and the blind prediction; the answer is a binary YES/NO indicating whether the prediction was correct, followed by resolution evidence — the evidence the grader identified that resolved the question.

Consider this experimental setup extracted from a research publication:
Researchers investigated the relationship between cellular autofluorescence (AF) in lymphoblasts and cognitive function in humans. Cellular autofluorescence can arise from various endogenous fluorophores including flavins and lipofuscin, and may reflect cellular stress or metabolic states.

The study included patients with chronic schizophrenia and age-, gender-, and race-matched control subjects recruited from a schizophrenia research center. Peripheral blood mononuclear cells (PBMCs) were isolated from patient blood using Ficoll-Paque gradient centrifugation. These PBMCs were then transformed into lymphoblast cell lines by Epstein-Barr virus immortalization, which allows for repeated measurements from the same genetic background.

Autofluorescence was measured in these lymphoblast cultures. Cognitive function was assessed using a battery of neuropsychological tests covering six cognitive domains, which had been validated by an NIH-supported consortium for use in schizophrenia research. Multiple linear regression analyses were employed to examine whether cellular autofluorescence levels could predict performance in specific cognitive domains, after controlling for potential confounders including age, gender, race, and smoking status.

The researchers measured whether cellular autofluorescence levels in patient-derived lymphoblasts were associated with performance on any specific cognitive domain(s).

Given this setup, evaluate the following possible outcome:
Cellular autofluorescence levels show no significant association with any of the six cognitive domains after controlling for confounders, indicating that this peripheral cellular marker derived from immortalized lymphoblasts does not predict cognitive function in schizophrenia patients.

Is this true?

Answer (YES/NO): NO